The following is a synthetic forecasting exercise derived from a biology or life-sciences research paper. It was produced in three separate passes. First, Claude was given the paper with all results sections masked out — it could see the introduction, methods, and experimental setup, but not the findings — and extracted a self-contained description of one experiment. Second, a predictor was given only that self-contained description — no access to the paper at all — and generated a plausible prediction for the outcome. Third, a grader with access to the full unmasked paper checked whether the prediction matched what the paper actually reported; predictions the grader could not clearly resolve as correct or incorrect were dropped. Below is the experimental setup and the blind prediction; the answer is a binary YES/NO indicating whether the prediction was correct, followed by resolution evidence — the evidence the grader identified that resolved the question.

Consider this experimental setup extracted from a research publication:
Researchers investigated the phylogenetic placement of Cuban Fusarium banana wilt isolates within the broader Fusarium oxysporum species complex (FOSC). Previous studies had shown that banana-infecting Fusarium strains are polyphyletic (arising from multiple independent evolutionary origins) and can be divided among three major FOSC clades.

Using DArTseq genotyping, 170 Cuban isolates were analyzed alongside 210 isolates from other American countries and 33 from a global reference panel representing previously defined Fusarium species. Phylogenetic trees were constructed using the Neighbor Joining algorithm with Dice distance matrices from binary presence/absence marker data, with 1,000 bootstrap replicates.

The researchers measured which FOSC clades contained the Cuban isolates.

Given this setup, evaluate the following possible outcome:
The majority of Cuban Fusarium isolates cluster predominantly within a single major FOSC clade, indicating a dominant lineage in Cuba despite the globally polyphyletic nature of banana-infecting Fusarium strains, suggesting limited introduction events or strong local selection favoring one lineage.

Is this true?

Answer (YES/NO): NO